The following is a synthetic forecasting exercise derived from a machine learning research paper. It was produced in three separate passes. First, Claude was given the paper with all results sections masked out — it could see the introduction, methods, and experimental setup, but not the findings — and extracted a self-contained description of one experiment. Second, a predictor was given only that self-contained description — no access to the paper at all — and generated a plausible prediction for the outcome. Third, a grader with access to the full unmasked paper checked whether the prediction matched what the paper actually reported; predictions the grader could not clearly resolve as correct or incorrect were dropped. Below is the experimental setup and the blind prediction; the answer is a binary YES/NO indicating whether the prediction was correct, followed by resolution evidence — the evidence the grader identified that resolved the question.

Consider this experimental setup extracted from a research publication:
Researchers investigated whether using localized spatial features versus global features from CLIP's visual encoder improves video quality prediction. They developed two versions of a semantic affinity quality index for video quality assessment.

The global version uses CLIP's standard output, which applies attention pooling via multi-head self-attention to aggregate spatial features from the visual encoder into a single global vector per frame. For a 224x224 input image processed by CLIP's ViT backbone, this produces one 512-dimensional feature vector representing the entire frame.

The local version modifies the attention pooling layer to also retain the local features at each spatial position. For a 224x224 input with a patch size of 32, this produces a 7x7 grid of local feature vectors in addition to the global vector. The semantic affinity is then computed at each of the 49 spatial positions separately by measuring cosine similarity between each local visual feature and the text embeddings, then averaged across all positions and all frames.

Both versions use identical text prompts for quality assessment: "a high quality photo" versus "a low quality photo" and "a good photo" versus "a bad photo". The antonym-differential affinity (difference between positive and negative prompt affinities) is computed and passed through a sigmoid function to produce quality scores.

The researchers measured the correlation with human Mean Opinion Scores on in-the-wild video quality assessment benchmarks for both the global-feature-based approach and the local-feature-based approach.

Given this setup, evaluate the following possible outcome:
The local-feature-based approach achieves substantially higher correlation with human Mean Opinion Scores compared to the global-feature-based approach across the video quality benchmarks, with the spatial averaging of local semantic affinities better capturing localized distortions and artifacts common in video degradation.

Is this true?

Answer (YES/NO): NO